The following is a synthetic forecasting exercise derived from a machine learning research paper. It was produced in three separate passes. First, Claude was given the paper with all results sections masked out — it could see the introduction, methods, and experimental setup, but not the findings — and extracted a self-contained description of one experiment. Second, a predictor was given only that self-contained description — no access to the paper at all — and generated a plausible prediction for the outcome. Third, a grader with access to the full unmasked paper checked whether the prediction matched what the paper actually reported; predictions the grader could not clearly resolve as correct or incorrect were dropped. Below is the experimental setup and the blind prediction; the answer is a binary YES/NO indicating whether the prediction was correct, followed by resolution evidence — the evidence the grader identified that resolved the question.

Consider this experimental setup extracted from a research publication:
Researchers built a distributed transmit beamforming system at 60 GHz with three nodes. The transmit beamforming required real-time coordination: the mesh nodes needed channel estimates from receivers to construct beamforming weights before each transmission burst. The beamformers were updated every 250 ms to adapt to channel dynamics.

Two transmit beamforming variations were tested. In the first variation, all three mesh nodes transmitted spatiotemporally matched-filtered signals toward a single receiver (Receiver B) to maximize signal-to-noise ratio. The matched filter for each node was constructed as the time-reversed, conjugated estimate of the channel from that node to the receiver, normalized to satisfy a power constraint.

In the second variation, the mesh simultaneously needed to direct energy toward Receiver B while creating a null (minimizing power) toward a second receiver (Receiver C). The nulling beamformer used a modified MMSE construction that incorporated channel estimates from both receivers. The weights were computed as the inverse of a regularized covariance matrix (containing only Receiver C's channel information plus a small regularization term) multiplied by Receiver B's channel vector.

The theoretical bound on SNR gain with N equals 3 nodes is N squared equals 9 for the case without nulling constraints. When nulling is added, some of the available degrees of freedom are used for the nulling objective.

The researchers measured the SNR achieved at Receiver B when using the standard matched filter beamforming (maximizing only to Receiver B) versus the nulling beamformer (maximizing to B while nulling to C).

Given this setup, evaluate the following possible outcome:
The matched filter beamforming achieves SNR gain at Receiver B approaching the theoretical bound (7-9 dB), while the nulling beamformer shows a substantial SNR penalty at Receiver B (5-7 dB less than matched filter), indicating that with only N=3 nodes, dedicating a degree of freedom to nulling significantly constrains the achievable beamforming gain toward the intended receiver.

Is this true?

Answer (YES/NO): NO